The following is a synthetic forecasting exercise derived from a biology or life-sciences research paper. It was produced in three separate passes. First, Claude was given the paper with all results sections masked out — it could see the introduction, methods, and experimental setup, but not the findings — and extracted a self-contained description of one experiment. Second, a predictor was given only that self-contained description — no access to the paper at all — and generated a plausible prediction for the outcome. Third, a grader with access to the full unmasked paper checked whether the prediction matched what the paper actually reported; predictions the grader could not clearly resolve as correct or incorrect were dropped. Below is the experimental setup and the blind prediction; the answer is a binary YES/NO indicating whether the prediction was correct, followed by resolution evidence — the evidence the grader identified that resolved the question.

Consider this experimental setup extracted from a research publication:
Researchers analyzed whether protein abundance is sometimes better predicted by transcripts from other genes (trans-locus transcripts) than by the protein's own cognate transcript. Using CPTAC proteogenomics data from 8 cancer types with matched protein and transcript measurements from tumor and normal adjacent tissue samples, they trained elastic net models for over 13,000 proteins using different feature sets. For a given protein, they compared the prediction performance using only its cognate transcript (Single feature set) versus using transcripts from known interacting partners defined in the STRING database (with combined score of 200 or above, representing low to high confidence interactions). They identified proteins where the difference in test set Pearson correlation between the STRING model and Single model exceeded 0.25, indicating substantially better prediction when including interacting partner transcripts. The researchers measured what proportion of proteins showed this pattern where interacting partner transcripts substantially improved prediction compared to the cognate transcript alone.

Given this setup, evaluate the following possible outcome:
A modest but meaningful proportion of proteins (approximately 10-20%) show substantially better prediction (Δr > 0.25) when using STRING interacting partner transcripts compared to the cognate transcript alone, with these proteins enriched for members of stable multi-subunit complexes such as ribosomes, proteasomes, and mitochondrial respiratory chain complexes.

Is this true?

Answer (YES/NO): NO